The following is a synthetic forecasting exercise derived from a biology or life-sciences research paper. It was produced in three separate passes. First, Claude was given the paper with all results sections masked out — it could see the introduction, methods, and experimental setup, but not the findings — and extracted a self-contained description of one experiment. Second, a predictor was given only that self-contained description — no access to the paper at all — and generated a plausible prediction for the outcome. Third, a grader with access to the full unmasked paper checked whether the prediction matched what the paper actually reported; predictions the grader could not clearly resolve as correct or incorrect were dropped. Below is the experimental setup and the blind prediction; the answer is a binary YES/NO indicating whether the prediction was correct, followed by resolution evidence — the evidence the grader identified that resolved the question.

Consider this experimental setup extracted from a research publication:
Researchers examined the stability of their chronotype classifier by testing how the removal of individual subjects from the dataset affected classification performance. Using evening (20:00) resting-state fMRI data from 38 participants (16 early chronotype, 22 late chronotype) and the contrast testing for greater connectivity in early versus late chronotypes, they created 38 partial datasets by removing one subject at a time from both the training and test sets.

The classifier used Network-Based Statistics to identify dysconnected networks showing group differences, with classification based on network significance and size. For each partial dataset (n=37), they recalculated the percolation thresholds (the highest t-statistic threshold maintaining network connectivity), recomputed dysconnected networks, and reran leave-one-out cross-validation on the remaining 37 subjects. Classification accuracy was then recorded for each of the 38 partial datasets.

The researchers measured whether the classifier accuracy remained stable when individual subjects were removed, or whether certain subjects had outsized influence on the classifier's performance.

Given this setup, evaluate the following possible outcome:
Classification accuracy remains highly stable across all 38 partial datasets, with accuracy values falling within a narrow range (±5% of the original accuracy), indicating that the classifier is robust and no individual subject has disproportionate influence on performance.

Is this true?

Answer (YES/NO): NO